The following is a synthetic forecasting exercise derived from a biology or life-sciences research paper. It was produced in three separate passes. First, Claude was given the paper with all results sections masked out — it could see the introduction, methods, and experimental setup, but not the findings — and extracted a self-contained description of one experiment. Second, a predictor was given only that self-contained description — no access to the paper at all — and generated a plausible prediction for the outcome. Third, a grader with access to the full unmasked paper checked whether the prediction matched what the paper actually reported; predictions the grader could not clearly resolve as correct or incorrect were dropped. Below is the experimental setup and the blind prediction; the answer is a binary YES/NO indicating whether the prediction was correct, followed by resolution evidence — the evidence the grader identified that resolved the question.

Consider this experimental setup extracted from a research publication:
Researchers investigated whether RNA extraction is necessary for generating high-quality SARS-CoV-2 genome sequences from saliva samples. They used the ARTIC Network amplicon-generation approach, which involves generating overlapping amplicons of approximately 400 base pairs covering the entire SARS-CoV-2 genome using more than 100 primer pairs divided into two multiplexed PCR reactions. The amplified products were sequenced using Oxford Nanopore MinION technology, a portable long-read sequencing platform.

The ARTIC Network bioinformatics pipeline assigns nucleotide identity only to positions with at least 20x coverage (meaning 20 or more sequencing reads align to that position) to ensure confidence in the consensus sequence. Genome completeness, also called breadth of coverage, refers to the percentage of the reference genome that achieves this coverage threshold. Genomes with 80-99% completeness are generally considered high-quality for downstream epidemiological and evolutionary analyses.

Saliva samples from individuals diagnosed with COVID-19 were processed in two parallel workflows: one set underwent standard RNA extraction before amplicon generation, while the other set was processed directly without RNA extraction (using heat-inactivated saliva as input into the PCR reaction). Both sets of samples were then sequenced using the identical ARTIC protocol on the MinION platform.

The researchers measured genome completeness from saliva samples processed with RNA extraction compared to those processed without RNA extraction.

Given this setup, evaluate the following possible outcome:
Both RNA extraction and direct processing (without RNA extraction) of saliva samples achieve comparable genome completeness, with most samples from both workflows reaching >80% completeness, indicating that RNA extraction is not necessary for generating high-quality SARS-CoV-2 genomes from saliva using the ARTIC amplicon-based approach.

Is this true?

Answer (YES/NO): NO